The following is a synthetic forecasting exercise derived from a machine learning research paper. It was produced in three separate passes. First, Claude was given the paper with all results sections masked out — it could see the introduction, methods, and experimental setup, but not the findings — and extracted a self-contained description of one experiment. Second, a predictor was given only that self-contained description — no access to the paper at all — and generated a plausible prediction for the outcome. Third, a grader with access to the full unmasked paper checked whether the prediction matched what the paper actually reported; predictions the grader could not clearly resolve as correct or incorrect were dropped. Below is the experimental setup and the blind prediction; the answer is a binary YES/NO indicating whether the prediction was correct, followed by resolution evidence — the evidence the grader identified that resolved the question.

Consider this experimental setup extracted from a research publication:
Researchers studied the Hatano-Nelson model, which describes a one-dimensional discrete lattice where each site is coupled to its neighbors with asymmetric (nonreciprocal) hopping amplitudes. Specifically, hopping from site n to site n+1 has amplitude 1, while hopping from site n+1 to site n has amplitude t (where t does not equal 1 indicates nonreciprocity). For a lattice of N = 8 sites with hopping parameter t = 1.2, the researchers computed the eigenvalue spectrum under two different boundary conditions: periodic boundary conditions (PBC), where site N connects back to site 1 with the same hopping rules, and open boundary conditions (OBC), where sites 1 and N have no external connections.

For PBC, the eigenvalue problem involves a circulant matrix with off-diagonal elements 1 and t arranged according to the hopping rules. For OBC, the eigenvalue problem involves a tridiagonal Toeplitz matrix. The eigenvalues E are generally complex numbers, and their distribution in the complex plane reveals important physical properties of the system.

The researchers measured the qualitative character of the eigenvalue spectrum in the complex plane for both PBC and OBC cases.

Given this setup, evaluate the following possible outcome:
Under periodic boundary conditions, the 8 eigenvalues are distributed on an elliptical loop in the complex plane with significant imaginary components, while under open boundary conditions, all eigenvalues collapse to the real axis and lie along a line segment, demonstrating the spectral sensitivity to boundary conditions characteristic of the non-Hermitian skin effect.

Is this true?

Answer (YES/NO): YES